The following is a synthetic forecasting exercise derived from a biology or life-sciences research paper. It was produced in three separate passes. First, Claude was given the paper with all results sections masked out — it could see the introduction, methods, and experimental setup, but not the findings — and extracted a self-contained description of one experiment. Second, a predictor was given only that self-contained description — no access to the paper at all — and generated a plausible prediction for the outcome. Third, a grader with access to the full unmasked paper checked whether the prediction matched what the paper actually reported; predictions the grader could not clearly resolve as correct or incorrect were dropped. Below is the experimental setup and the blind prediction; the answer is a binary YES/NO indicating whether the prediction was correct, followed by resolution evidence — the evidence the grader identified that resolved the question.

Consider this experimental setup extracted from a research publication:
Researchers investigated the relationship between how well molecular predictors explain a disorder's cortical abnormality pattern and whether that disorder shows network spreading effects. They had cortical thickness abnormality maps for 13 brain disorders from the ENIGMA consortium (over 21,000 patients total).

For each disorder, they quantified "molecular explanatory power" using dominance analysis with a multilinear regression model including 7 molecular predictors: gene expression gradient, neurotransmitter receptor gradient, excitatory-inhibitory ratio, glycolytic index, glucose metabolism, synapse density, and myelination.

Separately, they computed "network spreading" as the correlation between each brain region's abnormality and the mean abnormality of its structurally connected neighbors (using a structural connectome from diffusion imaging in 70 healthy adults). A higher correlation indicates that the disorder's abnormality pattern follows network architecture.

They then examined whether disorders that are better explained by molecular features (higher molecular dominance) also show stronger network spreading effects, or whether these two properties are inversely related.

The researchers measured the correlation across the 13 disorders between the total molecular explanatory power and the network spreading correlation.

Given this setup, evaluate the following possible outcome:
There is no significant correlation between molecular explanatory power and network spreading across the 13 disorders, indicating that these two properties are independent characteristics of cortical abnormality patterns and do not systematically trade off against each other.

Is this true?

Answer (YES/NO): NO